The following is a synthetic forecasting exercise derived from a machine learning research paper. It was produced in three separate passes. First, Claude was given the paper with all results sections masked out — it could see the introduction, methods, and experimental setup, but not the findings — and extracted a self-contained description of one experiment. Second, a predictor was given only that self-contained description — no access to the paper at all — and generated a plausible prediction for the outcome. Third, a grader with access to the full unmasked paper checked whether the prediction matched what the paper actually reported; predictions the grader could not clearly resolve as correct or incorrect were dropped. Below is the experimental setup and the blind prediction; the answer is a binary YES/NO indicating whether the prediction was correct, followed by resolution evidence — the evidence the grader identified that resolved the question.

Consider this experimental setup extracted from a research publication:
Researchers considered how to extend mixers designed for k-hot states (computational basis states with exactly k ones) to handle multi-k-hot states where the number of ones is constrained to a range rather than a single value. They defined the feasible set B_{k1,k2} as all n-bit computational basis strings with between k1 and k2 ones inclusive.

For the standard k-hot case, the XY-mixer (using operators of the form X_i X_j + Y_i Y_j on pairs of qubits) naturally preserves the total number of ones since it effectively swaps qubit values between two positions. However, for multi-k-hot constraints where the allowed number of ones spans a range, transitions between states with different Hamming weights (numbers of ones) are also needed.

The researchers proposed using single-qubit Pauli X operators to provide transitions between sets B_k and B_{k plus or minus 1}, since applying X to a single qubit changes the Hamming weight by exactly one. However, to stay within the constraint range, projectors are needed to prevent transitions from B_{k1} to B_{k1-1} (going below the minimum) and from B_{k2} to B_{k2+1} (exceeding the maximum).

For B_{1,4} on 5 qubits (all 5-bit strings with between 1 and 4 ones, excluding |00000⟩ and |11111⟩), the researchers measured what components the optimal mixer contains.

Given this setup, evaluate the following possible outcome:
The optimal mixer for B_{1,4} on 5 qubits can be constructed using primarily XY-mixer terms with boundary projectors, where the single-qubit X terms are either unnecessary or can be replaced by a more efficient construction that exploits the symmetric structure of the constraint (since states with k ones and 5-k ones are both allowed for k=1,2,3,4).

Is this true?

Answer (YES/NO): NO